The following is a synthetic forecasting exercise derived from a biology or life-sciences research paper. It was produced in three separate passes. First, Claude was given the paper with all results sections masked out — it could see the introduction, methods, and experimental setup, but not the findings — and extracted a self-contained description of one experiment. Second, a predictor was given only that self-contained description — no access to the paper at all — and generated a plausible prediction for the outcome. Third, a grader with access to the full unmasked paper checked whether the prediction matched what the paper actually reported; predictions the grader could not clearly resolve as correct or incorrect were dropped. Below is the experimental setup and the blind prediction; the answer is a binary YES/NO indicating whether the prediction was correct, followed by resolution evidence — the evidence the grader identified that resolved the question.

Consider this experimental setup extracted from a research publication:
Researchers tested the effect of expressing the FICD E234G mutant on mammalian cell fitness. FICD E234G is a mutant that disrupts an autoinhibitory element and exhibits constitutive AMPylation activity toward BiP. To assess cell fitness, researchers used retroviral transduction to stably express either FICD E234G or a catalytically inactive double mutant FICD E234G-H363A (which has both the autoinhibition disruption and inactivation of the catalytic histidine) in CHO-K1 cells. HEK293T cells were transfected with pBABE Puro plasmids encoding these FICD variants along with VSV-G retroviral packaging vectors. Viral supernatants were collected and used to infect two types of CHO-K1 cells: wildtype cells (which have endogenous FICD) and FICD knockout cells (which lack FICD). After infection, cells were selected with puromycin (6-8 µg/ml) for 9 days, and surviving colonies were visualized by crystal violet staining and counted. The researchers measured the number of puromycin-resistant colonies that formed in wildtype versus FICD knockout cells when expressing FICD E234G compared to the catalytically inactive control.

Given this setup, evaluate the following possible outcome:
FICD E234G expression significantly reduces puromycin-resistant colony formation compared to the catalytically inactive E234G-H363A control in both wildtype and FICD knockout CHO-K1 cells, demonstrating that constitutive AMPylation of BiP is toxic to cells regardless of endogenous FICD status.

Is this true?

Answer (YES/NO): NO